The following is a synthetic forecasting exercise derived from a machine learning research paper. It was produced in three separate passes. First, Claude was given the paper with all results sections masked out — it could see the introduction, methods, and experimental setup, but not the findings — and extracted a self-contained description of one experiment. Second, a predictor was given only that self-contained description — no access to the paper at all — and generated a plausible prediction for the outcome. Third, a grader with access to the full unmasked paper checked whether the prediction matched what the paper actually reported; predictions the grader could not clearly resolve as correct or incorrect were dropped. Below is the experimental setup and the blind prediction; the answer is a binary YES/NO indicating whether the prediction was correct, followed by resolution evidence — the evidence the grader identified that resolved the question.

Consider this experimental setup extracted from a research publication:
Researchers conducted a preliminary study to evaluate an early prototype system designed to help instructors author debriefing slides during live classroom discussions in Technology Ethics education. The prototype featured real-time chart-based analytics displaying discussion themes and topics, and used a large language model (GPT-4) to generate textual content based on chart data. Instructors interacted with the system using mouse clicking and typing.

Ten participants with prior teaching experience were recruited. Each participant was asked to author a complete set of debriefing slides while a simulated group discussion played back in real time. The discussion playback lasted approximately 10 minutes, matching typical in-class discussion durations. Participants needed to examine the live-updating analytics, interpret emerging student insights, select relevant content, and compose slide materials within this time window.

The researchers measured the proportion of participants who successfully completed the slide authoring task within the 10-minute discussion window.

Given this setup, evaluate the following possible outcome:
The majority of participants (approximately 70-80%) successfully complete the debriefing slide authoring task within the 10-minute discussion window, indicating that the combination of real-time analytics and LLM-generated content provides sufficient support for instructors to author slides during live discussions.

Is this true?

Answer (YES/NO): NO